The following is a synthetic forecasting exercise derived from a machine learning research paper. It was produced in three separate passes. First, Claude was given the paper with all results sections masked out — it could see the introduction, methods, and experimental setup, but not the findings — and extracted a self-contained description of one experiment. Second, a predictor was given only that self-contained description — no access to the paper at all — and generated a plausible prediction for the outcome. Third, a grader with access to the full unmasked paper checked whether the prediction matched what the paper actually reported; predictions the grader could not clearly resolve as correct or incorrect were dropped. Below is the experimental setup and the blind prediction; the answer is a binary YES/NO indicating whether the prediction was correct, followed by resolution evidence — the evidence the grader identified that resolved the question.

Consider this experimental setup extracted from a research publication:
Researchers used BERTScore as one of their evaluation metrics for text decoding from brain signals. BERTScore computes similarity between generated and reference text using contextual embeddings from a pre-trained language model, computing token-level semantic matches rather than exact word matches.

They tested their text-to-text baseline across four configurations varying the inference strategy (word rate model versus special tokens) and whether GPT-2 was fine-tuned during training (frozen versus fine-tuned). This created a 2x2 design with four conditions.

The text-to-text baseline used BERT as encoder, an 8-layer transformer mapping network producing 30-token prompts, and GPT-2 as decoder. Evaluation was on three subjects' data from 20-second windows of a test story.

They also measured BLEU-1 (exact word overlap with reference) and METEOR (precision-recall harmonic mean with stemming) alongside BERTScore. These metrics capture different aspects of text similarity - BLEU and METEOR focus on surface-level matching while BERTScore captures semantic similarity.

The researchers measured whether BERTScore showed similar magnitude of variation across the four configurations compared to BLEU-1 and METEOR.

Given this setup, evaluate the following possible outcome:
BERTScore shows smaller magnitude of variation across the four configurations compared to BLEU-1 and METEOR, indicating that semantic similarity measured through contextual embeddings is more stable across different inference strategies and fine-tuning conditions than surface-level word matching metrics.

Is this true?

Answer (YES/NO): YES